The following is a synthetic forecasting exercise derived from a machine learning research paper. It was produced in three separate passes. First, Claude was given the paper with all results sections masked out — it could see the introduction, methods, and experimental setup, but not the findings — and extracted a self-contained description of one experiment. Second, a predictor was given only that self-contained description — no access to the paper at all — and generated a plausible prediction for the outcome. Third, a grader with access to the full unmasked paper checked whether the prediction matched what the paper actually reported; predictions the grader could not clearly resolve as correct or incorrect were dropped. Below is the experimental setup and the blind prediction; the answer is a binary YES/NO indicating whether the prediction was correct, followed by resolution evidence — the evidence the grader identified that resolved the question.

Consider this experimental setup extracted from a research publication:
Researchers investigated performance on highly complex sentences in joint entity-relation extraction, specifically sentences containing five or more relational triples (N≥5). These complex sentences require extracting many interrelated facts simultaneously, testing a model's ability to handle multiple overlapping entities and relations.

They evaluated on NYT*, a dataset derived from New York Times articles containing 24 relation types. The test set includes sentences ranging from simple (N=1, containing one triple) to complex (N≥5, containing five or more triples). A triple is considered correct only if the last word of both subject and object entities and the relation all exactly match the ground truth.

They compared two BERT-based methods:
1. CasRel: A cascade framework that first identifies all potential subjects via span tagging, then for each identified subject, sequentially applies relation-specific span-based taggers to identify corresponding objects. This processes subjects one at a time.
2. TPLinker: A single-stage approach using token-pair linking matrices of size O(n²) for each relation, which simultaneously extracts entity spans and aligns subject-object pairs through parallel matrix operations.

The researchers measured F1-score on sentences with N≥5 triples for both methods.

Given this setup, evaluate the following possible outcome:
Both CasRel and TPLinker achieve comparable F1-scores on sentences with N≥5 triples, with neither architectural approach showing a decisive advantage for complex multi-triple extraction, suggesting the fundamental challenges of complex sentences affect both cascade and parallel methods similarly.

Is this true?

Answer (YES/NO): NO